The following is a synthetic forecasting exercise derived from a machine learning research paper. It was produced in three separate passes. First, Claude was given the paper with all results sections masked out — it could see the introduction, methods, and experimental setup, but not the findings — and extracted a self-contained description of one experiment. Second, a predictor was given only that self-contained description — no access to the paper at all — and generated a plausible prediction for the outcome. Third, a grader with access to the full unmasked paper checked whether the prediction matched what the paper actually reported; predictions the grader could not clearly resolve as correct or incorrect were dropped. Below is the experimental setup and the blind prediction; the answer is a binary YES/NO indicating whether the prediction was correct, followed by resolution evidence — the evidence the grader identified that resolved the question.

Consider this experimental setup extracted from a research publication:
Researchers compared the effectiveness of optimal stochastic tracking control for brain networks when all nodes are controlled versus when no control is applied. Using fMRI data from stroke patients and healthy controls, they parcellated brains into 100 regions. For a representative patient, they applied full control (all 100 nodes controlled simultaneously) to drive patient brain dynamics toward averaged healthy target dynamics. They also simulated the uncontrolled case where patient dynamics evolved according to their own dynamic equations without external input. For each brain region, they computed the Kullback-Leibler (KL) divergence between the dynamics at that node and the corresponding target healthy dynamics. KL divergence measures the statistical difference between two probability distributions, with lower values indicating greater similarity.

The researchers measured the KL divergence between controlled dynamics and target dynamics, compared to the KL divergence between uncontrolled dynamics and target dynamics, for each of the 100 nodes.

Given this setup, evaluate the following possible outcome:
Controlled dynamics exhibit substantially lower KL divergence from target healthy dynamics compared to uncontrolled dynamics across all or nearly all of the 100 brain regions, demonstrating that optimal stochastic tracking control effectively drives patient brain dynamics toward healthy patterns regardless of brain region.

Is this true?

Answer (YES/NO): YES